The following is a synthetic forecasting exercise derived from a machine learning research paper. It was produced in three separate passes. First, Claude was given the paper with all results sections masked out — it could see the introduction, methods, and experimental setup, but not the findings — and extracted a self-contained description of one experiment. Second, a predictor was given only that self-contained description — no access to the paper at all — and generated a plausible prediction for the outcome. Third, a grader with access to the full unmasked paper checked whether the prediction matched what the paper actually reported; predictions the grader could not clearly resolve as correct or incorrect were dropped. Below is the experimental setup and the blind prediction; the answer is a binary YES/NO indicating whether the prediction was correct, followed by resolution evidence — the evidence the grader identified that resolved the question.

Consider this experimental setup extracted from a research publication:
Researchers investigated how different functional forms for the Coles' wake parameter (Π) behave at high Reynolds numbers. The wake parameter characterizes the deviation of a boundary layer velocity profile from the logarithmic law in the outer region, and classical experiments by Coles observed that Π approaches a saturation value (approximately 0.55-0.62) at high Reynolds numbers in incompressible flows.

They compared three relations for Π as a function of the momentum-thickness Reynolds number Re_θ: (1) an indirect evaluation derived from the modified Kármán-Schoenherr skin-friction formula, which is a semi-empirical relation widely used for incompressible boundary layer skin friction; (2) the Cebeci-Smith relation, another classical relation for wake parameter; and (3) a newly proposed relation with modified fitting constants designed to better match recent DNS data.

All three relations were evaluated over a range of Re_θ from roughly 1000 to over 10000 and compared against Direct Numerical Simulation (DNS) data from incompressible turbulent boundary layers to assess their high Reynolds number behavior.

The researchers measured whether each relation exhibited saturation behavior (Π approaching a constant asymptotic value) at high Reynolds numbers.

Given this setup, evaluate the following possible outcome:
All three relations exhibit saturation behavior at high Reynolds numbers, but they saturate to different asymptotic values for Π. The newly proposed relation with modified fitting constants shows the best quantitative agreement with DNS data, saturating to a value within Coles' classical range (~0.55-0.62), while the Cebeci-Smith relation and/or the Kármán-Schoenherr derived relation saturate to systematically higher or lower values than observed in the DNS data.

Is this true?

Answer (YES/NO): NO